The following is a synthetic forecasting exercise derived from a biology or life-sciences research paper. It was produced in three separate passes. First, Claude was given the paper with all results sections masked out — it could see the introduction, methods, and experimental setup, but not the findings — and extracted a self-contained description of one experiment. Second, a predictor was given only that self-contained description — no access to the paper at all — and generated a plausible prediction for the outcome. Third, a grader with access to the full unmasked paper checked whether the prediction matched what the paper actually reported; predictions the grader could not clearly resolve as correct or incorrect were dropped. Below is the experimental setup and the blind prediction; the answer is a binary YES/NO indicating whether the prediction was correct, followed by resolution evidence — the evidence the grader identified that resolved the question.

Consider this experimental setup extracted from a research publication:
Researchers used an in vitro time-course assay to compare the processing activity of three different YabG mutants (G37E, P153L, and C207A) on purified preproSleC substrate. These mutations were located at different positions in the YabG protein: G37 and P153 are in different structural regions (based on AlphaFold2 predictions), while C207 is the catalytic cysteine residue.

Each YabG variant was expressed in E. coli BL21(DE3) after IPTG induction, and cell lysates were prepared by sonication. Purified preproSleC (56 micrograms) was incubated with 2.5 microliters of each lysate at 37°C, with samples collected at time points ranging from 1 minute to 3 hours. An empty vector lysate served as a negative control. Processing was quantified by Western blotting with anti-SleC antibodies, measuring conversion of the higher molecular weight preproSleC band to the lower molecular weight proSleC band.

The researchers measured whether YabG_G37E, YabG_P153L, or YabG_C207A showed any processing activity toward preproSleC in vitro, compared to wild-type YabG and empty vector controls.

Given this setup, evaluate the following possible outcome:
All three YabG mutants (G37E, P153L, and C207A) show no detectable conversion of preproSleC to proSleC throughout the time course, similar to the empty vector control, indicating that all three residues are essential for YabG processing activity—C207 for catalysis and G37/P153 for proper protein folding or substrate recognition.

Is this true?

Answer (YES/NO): YES